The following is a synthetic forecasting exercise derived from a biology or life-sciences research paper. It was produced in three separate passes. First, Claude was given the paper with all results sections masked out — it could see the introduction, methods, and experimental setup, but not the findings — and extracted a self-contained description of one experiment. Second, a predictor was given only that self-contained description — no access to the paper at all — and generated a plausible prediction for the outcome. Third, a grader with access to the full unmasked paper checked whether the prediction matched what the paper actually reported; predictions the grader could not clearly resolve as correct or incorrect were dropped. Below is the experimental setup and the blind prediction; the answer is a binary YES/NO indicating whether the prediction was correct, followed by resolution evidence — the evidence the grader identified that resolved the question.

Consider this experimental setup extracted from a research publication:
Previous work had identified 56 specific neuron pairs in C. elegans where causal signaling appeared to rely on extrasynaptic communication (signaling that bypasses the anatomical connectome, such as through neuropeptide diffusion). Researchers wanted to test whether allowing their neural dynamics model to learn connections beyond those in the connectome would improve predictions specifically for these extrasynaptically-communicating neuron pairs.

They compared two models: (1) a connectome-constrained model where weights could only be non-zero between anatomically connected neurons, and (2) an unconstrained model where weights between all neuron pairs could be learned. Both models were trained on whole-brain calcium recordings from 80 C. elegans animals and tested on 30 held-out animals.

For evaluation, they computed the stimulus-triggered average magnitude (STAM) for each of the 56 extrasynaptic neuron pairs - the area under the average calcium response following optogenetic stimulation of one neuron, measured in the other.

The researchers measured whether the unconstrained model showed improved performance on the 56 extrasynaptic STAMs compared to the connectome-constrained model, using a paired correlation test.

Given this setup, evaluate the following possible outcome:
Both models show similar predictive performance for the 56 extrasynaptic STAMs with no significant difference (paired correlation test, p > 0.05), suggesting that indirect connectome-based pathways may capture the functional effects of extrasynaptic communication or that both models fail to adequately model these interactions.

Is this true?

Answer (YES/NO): NO